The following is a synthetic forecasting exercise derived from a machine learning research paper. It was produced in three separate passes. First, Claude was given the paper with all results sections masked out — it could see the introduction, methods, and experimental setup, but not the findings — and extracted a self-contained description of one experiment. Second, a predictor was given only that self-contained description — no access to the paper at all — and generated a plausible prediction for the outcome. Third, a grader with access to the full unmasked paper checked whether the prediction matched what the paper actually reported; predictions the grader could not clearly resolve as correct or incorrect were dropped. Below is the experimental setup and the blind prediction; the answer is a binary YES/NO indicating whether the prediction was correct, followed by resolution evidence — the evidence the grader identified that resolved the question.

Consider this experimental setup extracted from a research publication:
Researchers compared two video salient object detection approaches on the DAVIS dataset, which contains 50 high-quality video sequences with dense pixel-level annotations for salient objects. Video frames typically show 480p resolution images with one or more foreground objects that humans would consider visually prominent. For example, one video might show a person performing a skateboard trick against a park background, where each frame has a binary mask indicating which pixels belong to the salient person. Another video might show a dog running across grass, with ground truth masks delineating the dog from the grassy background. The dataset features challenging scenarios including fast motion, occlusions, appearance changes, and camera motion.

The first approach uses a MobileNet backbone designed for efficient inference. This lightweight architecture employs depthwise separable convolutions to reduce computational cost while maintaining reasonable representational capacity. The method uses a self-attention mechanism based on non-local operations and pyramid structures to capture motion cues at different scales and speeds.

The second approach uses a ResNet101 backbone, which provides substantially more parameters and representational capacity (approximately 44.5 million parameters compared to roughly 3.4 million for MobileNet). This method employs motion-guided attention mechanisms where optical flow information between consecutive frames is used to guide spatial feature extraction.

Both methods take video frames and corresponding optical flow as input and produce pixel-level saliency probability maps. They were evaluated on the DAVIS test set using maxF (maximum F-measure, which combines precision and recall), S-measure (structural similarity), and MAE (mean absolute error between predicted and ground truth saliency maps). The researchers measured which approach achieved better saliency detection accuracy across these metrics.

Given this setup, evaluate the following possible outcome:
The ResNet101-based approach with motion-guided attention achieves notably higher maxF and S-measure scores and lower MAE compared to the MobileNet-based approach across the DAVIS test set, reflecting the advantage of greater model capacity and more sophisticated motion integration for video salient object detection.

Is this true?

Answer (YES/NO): NO